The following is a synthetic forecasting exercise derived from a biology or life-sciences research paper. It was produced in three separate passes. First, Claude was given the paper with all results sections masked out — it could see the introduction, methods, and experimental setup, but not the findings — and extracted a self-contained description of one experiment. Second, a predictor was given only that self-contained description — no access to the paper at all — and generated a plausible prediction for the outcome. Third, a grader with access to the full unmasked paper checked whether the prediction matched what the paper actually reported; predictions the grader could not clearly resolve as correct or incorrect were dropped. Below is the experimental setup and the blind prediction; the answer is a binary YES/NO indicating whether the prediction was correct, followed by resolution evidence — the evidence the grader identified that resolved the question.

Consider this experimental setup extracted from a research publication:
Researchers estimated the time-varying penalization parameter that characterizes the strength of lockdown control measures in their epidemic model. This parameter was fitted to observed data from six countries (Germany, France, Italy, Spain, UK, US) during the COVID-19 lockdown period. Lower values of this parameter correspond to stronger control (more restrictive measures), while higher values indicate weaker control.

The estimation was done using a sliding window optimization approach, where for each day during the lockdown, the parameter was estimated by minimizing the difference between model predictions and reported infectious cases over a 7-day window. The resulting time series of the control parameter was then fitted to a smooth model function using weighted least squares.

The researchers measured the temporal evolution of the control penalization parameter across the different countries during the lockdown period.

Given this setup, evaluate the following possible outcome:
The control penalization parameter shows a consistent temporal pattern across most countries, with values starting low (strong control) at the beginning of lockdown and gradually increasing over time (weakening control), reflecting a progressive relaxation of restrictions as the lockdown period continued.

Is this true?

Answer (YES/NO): NO